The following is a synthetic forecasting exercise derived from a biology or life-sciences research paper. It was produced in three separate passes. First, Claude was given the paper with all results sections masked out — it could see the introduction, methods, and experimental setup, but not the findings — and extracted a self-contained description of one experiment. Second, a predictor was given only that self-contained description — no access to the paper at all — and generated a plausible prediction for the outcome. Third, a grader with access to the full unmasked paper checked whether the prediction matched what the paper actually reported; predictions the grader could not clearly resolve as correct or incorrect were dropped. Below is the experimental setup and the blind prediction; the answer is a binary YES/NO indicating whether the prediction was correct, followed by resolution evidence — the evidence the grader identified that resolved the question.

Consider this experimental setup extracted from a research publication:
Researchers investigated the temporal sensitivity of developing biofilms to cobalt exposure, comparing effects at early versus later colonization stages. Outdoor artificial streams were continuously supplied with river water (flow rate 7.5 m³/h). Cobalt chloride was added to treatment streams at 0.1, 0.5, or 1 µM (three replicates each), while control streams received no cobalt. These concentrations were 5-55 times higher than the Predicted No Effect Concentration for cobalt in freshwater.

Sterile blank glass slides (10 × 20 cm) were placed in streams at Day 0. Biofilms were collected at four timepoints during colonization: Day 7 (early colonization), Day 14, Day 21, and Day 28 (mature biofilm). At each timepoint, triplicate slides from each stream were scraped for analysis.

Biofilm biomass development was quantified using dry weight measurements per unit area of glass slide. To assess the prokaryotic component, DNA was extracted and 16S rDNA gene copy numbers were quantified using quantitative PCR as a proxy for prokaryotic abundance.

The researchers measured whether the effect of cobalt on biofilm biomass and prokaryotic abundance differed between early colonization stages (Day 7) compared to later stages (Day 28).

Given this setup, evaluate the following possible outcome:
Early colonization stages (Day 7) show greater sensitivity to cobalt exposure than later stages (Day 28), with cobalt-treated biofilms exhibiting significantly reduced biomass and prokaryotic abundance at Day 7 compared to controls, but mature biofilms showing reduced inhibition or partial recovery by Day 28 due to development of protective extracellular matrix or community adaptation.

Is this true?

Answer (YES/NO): NO